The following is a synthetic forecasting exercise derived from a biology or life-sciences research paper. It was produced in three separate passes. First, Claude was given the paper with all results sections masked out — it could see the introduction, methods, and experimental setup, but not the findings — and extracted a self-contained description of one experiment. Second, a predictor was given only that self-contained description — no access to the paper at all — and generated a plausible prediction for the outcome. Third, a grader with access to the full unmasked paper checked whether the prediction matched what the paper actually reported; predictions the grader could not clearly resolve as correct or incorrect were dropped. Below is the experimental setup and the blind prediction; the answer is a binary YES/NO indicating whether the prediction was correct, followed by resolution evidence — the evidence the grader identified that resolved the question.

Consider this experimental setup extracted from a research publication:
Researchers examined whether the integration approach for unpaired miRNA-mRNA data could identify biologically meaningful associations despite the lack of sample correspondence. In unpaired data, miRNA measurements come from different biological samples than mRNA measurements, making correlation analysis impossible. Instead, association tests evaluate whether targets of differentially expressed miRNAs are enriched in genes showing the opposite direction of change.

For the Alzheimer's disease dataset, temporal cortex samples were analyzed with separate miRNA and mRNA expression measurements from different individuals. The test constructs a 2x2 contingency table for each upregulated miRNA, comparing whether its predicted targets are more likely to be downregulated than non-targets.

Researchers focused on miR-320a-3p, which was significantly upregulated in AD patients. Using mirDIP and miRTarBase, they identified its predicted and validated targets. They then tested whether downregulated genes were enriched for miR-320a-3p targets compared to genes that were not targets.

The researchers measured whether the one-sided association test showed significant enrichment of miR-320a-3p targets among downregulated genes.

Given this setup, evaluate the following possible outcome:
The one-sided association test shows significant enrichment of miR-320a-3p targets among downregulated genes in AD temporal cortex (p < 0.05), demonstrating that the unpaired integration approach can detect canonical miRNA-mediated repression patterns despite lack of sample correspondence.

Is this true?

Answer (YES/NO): YES